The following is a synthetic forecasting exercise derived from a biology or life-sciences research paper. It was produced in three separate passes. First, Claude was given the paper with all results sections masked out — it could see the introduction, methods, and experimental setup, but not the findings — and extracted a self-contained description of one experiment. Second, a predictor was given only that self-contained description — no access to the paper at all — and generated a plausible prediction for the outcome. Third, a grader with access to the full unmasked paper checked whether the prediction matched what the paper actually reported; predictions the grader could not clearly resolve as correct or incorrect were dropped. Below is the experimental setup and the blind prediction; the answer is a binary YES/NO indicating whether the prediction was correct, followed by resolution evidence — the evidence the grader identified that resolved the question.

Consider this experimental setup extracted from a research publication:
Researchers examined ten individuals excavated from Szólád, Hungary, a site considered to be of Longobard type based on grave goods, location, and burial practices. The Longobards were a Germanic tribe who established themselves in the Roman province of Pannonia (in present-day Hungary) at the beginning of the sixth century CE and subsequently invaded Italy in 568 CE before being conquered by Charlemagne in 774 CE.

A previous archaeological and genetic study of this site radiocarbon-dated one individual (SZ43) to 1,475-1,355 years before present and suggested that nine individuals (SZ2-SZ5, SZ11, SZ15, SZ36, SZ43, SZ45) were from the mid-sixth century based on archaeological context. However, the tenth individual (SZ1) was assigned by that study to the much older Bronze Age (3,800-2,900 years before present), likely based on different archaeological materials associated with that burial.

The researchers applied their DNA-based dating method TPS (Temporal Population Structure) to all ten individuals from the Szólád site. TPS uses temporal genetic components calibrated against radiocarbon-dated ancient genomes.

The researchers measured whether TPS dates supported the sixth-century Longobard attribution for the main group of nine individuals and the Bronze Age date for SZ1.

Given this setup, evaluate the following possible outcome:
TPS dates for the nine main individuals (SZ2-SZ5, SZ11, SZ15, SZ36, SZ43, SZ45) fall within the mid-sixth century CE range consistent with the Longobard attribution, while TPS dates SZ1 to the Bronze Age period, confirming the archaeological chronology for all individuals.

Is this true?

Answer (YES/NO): NO